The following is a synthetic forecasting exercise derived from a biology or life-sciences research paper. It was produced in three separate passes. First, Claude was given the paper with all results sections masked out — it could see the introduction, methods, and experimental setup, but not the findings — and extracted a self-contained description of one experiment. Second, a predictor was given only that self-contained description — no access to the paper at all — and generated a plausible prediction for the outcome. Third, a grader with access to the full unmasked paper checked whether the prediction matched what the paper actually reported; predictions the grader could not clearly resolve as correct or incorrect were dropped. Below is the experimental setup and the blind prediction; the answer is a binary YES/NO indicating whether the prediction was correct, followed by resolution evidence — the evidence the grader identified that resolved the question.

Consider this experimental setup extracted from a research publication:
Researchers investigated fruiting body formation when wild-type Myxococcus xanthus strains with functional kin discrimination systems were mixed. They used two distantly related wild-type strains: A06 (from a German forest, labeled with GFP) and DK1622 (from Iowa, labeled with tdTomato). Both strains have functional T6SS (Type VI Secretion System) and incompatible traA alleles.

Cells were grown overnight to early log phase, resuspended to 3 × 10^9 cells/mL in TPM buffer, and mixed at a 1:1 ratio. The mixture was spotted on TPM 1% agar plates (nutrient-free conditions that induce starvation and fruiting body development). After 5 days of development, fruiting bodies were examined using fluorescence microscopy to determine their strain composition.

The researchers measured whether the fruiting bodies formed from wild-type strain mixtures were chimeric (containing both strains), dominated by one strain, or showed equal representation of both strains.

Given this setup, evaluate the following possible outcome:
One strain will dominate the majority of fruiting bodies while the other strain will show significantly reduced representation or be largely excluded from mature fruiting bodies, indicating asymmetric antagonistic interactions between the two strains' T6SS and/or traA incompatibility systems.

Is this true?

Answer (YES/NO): YES